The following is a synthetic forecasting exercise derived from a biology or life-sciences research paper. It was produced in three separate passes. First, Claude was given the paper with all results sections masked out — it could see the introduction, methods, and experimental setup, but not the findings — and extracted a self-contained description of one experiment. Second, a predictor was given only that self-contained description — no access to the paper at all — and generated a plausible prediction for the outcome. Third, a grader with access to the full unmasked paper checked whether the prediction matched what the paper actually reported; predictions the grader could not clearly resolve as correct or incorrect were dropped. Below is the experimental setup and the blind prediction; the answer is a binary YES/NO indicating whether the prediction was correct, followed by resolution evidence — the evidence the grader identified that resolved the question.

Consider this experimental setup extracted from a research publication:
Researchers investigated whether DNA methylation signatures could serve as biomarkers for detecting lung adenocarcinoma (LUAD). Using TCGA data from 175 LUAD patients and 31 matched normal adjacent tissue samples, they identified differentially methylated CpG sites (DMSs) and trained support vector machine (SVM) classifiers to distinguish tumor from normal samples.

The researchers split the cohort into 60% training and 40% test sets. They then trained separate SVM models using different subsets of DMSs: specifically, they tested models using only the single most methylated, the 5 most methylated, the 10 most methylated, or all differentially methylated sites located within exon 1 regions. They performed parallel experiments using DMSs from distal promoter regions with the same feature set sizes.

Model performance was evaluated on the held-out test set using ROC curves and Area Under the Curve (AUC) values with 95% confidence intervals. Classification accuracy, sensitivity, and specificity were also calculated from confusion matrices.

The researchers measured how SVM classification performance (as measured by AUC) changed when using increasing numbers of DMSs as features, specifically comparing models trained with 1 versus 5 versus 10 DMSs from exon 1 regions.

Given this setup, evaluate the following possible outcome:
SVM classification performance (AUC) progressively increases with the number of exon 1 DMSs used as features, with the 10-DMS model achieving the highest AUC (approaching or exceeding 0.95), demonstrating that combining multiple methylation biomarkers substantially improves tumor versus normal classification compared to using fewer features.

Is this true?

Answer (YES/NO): NO